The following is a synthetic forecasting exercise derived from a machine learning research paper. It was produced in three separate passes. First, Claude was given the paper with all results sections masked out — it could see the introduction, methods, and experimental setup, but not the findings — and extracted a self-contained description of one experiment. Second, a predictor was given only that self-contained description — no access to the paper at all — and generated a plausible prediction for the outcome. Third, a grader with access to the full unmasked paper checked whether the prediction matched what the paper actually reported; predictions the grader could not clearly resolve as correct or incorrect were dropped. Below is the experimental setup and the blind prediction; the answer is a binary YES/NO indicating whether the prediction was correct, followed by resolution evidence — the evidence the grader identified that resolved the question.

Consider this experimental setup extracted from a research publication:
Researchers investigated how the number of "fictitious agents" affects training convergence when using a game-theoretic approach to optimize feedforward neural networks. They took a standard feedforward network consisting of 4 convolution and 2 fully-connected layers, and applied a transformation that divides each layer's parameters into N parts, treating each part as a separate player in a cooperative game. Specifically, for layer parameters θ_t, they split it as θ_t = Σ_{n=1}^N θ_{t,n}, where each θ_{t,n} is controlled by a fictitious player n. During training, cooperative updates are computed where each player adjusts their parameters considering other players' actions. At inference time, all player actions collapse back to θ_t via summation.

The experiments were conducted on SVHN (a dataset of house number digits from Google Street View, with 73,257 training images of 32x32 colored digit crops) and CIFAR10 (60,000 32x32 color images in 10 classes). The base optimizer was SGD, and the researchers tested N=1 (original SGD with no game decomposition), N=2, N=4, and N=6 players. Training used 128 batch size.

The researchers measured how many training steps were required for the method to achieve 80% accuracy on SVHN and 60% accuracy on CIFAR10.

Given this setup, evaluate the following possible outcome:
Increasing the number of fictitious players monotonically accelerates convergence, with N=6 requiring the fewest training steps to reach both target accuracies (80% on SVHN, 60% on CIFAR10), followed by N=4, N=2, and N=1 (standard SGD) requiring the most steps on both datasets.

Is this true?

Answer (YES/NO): NO